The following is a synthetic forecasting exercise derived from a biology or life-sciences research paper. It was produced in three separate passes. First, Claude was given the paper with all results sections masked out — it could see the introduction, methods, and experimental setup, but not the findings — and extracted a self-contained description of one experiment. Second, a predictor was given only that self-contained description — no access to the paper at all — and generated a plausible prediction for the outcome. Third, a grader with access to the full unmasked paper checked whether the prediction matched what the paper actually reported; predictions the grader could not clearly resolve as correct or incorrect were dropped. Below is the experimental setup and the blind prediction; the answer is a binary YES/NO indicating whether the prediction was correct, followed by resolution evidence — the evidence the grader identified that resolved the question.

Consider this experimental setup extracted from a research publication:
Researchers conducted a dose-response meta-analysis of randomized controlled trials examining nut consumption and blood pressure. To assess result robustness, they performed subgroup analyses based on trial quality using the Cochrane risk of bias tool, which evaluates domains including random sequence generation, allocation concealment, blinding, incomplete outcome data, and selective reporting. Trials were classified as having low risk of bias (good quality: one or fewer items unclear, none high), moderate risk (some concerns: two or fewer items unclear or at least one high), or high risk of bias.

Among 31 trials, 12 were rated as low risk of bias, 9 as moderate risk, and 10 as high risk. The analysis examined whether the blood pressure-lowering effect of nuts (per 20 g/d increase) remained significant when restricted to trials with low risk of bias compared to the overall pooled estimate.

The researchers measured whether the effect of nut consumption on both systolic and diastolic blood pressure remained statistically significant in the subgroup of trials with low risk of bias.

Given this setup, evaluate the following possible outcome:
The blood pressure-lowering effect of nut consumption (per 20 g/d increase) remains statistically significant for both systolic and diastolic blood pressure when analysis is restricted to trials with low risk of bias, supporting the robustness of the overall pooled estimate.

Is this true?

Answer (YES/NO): YES